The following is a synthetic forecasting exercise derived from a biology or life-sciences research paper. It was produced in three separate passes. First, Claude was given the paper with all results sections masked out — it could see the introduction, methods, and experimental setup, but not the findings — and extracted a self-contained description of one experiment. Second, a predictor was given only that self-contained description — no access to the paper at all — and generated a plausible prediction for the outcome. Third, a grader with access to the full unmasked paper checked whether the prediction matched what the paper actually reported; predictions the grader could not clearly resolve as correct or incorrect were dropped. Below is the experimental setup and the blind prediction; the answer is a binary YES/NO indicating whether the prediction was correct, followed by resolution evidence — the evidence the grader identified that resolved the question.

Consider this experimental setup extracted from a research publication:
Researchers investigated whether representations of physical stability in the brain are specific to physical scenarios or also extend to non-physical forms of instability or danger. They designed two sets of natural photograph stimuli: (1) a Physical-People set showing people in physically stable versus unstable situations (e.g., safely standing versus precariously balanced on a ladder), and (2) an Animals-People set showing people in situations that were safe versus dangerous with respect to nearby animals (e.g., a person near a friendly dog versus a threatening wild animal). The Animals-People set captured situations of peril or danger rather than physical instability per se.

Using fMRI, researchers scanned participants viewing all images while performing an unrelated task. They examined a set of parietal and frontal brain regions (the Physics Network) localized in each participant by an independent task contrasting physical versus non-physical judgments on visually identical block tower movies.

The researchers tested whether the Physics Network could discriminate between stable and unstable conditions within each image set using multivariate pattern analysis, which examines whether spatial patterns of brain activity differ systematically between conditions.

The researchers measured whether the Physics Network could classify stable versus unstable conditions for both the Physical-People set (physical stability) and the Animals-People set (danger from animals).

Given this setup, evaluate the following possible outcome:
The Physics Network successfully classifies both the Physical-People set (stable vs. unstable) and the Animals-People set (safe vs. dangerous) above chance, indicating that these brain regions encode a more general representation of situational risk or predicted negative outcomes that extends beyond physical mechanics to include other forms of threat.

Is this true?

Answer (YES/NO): NO